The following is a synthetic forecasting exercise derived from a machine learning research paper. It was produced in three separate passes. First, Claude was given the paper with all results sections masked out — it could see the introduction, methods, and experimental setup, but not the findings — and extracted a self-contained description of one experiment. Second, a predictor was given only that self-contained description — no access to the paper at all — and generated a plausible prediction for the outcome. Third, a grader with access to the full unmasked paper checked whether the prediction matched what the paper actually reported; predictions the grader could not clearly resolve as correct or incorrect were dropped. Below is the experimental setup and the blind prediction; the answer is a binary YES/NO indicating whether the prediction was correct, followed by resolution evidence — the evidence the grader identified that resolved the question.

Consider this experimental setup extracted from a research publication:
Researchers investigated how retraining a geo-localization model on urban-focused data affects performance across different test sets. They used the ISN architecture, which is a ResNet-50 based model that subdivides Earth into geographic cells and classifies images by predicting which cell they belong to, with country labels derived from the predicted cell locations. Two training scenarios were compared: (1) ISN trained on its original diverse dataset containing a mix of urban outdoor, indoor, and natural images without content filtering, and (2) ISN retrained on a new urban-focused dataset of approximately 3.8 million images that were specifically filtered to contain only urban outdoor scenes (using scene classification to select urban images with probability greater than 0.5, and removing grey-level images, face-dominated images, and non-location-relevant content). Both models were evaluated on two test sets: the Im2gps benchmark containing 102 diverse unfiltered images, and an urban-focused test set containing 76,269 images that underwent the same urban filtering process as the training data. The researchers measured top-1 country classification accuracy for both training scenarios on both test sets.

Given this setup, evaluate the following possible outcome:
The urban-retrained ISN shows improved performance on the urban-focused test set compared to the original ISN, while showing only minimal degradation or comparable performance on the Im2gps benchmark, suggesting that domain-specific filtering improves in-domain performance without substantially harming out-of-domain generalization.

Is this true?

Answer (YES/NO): NO